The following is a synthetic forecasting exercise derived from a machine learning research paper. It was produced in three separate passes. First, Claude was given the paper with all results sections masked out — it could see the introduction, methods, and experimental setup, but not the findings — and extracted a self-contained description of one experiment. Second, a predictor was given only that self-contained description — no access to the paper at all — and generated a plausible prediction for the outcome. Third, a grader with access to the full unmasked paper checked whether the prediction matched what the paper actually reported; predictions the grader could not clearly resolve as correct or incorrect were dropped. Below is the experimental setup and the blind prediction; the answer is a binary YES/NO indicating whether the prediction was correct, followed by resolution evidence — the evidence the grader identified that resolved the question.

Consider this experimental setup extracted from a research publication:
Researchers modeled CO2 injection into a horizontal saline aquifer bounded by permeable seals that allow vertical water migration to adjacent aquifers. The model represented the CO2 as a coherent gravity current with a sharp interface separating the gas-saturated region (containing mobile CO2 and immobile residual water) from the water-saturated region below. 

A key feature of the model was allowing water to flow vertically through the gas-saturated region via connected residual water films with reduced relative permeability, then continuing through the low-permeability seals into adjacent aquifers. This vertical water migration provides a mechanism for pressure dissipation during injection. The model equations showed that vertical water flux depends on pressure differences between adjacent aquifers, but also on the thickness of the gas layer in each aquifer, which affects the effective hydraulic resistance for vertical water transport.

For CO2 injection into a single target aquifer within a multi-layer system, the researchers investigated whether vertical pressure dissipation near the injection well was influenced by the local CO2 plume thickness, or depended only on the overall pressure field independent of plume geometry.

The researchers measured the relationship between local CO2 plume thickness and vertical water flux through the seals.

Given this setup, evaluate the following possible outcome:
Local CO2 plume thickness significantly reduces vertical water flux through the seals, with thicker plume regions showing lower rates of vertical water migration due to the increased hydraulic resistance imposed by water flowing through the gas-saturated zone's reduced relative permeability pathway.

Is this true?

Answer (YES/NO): YES